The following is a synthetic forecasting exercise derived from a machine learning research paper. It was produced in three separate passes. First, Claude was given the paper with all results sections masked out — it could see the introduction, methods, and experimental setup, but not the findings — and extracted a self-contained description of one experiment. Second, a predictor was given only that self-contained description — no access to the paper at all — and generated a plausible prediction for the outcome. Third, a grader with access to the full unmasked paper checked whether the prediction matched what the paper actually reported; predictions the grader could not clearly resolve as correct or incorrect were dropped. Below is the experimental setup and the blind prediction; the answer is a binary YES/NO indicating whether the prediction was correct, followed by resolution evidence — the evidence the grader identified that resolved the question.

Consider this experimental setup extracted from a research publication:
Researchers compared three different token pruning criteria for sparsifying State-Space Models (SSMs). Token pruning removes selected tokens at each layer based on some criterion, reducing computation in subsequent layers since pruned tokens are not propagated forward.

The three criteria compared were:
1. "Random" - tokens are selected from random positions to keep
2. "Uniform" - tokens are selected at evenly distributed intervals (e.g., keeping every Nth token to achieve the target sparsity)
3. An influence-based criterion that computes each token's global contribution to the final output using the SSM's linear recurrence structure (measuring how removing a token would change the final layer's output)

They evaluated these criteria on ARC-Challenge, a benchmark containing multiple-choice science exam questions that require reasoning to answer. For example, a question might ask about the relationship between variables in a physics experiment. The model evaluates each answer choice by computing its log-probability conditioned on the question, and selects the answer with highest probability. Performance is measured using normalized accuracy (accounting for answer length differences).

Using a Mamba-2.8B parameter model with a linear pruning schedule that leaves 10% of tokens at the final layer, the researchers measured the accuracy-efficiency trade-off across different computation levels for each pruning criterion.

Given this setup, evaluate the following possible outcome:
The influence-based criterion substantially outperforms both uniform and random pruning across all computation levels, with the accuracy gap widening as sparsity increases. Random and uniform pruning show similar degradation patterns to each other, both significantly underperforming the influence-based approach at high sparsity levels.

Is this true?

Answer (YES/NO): NO